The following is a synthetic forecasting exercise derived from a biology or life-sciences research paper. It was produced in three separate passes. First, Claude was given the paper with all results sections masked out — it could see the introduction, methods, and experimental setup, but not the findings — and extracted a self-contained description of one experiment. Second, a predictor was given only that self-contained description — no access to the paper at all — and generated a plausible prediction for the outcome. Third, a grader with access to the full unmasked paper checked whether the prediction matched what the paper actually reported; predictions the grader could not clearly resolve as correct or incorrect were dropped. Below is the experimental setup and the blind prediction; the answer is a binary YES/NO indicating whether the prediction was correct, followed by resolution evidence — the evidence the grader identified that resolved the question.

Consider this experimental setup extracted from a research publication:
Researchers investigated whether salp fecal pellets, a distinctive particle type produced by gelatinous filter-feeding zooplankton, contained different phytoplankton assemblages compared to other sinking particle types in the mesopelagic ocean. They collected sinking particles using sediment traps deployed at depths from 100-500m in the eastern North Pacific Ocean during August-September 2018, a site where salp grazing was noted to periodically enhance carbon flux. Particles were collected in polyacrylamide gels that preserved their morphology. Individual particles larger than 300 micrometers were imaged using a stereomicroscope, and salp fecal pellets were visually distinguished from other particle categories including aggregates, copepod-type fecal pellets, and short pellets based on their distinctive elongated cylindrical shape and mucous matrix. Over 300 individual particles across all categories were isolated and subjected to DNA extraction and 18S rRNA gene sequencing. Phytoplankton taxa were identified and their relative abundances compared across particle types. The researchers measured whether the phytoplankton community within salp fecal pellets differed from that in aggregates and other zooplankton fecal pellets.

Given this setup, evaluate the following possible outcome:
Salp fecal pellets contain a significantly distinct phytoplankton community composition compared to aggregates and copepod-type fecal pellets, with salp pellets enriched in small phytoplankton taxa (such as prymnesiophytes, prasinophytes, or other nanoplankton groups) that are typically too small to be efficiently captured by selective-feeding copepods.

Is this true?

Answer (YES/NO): NO